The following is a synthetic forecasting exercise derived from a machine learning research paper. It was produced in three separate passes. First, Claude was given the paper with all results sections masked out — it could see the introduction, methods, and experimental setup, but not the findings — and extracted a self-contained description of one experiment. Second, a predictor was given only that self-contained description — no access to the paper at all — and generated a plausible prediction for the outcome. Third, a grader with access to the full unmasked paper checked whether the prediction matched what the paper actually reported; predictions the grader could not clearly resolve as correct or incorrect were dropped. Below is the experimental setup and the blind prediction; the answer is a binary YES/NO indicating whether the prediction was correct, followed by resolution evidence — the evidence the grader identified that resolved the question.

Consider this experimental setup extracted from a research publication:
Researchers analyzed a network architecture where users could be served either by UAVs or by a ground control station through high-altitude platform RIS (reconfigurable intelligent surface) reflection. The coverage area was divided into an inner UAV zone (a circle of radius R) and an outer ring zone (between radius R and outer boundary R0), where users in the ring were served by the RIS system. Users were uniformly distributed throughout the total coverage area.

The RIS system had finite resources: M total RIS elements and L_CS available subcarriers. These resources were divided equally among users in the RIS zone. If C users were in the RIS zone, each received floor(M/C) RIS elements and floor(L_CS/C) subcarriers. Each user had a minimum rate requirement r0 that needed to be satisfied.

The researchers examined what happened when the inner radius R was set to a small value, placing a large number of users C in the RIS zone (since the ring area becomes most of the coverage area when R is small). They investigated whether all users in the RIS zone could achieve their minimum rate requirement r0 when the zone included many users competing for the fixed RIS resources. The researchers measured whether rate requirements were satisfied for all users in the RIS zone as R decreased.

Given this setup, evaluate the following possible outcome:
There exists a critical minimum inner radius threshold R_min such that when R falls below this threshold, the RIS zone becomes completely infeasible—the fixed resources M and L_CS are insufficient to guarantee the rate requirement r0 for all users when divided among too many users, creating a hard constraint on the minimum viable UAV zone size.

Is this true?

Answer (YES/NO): YES